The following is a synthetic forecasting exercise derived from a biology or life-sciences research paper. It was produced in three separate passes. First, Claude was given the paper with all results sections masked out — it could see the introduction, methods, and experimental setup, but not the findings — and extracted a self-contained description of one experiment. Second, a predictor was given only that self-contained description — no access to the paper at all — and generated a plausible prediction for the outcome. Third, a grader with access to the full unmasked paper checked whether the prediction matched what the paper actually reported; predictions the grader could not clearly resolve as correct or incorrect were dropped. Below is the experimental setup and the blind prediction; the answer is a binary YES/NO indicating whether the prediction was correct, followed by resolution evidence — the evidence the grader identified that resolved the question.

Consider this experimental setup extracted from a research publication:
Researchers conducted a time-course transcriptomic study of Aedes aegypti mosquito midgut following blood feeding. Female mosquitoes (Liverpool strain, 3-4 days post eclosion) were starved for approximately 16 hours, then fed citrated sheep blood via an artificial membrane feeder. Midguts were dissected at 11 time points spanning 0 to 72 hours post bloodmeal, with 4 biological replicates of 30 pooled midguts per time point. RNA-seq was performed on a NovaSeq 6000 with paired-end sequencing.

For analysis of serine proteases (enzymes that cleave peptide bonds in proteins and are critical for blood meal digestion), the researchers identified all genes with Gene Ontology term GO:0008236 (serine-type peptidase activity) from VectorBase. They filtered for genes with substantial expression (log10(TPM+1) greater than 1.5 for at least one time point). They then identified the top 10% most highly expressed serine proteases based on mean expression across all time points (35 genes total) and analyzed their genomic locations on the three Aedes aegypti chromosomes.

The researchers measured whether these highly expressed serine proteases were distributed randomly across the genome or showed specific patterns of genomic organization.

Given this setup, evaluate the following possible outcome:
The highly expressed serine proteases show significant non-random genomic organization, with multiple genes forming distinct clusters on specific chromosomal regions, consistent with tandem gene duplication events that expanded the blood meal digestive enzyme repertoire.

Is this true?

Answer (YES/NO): YES